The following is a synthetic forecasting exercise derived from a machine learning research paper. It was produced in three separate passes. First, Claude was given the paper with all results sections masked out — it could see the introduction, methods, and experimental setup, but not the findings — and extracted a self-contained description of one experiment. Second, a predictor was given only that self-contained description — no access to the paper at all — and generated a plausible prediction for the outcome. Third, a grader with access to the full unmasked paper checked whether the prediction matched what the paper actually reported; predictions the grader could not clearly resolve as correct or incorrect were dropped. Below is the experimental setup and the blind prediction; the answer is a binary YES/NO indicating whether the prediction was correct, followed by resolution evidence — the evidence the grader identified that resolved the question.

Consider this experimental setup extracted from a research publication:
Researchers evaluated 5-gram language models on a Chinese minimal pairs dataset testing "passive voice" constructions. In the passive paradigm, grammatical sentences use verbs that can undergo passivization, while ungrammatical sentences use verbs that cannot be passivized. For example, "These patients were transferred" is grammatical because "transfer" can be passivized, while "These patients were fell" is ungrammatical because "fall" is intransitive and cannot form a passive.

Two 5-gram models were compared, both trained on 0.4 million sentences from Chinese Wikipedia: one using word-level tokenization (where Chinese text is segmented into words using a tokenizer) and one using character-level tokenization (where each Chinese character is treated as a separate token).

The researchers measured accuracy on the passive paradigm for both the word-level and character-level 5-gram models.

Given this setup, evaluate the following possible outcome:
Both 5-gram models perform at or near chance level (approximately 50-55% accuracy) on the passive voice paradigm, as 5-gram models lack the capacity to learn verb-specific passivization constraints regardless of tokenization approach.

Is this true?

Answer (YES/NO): NO